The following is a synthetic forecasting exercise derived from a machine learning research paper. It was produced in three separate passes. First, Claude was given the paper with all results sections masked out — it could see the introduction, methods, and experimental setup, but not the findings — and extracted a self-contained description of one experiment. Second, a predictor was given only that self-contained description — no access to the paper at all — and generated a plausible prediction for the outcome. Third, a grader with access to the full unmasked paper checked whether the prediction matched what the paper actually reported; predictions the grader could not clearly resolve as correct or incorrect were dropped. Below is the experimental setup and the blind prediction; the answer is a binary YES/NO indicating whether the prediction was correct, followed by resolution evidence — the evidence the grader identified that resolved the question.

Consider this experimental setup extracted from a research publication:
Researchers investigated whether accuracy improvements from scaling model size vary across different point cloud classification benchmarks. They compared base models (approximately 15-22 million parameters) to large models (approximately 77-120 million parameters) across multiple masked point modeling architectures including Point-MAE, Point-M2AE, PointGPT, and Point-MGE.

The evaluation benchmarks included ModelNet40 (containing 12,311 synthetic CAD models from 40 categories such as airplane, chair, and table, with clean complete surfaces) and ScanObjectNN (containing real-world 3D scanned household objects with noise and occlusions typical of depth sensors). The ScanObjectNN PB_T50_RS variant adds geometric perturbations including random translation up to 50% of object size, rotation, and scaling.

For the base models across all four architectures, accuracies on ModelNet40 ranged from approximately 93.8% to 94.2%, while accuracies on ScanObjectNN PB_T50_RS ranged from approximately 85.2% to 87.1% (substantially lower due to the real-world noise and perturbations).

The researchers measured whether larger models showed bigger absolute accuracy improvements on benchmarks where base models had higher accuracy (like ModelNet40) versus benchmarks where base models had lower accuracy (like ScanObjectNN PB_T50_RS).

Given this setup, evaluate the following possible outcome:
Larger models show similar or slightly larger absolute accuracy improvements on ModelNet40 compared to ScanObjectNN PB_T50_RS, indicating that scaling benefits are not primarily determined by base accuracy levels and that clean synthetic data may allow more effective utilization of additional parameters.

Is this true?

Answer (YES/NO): NO